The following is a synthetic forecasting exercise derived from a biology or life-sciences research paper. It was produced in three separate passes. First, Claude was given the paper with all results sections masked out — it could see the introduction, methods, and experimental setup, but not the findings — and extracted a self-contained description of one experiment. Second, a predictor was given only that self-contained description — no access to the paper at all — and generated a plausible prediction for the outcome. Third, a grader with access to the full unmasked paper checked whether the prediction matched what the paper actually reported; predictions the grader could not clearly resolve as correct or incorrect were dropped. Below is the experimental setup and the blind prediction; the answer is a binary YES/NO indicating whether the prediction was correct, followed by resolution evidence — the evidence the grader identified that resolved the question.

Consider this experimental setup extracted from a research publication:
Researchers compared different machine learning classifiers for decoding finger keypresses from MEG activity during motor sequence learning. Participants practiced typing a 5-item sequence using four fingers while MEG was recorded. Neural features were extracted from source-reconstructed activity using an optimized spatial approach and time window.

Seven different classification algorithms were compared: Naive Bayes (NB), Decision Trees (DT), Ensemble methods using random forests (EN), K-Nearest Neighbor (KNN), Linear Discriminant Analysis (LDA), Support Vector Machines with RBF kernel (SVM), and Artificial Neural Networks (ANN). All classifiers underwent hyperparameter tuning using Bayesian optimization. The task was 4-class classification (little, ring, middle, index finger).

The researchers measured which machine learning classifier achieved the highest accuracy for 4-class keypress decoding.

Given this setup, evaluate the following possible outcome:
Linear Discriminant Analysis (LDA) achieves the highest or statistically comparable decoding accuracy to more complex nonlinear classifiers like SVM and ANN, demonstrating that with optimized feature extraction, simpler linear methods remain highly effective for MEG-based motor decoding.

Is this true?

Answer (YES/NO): YES